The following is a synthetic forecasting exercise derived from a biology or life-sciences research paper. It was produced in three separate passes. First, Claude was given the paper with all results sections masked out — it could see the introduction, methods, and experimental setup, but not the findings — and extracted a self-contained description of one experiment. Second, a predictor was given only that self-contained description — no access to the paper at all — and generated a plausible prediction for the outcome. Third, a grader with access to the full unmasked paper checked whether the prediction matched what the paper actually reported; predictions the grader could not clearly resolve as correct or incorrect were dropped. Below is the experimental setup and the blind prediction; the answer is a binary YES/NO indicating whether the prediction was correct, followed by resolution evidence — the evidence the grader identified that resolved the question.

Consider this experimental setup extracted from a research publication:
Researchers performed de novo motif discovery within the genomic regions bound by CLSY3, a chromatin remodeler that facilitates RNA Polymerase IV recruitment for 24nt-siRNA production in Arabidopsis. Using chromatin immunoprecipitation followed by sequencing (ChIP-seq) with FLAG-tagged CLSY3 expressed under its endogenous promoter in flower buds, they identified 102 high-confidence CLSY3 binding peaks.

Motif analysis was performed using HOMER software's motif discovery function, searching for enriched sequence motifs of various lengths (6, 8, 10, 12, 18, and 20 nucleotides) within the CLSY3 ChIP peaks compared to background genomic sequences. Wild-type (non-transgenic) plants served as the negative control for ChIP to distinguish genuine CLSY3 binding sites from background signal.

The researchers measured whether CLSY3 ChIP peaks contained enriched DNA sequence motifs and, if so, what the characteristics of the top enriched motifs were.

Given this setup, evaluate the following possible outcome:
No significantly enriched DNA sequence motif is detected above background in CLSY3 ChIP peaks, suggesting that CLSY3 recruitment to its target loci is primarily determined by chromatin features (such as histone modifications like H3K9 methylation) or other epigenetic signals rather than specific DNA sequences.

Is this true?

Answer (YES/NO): NO